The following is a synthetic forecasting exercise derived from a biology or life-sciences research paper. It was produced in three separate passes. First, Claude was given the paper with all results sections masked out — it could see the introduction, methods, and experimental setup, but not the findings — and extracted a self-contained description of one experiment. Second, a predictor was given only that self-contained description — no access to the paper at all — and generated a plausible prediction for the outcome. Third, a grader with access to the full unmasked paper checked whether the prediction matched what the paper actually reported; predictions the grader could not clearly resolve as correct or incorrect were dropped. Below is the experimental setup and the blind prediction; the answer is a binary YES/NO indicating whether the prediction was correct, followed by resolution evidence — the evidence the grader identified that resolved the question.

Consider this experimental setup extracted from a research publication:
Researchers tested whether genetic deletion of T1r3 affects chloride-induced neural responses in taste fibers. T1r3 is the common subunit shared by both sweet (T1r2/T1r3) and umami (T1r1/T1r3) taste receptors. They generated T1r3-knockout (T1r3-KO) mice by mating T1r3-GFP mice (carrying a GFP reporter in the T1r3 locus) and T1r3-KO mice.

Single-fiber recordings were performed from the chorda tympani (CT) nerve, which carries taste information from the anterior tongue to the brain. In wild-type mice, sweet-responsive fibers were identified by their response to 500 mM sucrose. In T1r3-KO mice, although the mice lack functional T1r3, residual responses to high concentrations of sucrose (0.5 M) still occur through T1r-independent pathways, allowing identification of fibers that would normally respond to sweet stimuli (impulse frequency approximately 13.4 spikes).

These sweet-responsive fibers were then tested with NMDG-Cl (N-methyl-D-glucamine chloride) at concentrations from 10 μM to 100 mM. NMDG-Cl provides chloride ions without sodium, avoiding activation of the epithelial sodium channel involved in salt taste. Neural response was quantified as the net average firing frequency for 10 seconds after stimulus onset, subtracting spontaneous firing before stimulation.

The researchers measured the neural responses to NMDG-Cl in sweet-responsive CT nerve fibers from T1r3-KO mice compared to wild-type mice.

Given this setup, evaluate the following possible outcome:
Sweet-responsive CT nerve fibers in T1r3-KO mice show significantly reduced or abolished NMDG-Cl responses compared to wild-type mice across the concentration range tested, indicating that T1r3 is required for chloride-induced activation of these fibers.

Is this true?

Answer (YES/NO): YES